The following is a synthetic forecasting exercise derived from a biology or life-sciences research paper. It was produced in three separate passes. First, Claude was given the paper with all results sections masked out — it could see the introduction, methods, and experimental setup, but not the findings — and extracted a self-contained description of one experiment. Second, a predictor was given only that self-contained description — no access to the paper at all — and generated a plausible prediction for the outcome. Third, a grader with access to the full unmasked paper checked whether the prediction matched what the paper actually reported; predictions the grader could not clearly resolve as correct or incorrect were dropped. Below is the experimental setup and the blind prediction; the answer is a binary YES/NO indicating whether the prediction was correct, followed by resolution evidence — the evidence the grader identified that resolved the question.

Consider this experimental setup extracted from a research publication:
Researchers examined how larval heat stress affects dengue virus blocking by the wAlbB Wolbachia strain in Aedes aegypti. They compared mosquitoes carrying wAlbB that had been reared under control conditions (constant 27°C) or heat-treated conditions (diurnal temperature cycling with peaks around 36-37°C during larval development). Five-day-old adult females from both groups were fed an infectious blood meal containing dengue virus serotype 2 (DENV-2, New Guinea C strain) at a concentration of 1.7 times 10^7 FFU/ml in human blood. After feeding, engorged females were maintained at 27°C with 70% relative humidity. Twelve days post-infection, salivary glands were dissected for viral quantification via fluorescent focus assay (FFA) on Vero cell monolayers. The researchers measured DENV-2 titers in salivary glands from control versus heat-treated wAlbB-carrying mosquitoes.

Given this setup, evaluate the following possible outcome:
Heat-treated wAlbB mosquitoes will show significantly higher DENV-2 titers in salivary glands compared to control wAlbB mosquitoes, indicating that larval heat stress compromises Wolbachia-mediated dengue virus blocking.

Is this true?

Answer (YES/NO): NO